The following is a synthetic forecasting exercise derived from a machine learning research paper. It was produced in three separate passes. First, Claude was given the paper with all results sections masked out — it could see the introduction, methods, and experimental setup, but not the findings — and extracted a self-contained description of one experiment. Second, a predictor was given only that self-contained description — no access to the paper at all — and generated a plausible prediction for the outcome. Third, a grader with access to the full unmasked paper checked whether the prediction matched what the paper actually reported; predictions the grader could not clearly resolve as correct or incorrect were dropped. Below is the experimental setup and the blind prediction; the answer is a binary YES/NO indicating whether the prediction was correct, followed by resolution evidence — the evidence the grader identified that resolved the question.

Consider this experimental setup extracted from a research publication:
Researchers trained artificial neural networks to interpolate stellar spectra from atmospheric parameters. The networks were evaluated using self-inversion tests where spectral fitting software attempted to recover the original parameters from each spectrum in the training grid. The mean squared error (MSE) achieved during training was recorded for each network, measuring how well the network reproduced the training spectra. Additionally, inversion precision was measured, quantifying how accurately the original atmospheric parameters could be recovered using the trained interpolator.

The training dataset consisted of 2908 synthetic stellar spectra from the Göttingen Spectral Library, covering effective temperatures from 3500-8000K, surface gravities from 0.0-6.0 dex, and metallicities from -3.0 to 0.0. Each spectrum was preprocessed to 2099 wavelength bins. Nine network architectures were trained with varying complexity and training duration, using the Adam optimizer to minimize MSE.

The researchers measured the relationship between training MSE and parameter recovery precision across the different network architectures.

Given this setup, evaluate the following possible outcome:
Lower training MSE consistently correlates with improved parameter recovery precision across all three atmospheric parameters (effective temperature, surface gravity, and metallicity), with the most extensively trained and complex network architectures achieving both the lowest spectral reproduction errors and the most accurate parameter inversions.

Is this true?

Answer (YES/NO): YES